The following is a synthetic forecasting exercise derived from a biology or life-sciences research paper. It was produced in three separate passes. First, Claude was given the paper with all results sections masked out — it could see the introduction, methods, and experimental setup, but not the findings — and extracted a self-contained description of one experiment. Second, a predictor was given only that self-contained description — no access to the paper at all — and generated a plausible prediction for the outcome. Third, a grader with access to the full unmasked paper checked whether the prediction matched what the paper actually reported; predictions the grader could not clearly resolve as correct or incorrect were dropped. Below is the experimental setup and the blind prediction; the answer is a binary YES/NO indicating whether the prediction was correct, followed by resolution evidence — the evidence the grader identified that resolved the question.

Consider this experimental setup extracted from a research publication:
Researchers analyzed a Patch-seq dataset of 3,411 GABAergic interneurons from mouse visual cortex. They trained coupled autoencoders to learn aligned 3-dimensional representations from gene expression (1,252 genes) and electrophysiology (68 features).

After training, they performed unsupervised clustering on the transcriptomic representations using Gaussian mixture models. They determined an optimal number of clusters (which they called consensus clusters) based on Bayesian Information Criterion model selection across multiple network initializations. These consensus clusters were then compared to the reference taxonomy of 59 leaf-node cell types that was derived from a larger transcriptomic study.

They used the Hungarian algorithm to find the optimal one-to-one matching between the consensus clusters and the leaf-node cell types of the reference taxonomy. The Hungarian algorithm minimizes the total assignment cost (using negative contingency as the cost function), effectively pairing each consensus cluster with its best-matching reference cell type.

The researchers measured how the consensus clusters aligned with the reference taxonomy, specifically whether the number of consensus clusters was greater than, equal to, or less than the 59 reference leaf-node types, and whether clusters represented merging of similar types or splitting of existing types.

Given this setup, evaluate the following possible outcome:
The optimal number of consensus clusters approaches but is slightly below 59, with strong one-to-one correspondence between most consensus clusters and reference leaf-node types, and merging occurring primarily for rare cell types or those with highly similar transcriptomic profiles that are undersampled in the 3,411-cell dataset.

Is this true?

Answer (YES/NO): NO